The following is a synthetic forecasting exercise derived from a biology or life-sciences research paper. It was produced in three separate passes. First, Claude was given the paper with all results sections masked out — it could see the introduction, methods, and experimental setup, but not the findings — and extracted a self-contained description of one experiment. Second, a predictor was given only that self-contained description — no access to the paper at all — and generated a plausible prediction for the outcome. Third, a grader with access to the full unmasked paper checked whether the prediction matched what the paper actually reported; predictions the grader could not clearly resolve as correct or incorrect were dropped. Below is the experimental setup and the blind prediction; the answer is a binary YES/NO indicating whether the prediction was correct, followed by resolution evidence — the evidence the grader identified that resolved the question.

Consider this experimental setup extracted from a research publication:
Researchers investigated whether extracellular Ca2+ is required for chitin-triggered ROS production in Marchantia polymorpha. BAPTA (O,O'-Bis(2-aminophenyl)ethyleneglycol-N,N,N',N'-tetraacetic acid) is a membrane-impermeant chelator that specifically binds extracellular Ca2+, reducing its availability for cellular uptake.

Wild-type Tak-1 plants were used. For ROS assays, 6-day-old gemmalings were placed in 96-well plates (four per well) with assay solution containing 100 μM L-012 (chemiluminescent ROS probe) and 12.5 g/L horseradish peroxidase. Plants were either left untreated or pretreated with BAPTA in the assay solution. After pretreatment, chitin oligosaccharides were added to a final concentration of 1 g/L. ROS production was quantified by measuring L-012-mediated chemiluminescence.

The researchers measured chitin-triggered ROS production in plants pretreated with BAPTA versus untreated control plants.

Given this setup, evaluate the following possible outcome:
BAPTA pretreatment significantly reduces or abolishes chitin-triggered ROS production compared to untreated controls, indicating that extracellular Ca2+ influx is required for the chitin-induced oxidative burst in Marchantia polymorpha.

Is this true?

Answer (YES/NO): YES